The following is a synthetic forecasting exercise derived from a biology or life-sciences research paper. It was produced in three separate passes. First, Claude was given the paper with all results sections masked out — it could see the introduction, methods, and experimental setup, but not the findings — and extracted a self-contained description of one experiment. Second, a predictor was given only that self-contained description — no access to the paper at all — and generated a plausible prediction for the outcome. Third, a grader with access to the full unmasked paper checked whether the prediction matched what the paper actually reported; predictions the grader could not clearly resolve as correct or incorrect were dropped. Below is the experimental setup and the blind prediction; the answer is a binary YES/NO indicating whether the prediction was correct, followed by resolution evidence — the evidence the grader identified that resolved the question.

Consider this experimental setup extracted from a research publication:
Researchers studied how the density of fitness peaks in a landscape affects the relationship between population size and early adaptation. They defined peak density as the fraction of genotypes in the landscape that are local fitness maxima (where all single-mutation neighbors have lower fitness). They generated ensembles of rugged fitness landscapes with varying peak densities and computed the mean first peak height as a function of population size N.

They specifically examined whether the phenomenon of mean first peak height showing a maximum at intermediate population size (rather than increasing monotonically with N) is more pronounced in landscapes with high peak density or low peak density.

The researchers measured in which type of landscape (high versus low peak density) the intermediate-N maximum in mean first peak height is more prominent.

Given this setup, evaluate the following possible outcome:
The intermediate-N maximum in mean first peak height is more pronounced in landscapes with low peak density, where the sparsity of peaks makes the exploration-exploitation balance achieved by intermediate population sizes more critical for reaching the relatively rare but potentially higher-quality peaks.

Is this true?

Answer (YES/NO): YES